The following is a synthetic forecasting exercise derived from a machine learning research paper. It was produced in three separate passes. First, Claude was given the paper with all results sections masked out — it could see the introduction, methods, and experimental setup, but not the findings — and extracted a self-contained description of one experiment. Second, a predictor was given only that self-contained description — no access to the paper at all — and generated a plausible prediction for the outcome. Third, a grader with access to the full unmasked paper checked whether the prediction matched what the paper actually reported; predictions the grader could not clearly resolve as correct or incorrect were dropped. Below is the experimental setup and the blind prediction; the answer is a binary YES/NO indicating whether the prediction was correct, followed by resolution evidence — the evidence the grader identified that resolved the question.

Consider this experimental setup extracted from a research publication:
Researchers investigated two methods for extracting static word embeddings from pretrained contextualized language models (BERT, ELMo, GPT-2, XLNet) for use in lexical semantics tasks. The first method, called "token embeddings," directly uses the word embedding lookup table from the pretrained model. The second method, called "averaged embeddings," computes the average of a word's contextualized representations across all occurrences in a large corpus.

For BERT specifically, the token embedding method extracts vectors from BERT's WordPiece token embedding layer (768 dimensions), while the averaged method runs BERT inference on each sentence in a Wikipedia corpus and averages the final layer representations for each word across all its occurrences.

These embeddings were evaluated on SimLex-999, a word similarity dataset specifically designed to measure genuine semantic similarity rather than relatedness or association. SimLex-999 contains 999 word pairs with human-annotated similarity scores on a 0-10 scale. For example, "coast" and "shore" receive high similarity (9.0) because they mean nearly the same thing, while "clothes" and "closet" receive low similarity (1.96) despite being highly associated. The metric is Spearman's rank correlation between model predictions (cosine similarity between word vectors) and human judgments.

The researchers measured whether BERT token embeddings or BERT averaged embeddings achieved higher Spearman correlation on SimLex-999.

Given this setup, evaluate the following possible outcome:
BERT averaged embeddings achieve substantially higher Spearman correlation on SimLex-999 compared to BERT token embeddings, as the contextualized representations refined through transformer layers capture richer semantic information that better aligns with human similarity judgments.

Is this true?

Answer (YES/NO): NO